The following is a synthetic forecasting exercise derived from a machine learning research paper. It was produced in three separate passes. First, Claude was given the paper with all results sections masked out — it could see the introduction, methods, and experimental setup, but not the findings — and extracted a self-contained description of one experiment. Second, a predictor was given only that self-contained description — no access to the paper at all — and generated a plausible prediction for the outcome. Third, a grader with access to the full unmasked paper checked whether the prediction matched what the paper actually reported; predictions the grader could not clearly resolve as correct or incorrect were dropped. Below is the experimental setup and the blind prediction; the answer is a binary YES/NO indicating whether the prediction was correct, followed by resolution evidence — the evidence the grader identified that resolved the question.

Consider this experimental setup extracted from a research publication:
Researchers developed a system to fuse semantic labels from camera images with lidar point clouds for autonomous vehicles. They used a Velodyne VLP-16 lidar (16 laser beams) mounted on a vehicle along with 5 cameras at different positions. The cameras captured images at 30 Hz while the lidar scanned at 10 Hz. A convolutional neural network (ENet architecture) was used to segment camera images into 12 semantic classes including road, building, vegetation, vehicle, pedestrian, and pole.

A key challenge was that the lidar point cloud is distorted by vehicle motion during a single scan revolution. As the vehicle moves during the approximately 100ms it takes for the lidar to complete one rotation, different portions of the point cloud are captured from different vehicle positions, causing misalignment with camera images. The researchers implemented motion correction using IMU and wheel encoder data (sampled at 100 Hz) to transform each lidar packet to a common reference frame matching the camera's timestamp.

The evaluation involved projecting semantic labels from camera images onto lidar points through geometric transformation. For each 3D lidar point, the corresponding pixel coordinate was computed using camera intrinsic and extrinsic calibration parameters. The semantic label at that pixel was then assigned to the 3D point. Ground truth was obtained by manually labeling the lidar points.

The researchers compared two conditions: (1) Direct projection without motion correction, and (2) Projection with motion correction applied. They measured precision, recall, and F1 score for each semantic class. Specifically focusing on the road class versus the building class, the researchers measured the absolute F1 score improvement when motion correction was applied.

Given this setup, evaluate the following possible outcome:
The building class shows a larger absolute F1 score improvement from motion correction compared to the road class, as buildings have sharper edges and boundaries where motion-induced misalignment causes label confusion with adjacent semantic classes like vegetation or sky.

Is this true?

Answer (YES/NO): YES